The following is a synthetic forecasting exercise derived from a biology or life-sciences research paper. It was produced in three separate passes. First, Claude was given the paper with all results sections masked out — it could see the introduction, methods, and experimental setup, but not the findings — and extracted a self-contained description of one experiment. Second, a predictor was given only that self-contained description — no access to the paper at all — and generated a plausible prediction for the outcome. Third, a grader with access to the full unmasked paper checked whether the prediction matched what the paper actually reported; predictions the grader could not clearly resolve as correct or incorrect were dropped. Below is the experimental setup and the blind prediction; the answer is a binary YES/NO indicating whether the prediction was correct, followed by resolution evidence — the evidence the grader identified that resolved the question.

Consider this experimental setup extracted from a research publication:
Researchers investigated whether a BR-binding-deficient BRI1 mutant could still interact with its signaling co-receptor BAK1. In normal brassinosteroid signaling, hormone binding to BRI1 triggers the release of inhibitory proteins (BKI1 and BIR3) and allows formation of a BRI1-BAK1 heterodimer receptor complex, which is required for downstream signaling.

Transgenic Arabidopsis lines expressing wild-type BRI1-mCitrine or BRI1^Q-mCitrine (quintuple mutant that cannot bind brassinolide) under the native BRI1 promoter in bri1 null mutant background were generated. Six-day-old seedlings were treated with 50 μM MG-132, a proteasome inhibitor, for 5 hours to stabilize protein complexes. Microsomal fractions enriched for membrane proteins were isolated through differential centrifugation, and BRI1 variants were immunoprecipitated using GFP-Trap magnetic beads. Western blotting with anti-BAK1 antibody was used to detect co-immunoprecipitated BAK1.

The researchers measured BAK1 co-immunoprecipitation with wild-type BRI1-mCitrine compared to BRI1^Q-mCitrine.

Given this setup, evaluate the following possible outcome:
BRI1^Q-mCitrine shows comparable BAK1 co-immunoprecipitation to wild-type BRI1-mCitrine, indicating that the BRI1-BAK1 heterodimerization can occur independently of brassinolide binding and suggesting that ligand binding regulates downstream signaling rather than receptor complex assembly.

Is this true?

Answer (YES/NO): NO